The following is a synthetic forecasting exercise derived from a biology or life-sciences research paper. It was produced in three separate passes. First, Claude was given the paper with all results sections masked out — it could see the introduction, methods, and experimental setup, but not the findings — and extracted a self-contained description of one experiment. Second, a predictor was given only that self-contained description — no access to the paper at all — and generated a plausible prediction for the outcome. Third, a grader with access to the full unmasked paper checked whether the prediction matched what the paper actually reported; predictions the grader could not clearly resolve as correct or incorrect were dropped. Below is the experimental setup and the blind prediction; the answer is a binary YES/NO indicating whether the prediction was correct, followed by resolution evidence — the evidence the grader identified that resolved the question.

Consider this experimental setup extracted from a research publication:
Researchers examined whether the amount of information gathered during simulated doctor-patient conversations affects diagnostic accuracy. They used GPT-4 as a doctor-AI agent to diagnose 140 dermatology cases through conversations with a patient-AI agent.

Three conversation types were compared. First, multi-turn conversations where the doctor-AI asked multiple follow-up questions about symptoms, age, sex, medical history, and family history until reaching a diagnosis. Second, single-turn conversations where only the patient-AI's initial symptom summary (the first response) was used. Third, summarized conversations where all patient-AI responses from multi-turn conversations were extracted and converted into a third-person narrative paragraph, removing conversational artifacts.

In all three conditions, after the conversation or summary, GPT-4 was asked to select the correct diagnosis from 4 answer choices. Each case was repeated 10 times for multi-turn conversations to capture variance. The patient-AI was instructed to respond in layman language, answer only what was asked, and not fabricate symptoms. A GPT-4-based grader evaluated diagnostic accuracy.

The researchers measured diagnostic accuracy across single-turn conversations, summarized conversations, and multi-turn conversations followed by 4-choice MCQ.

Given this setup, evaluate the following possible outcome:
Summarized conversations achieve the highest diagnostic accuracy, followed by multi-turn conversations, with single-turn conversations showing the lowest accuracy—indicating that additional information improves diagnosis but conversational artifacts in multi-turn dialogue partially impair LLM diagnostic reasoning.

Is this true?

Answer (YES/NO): NO